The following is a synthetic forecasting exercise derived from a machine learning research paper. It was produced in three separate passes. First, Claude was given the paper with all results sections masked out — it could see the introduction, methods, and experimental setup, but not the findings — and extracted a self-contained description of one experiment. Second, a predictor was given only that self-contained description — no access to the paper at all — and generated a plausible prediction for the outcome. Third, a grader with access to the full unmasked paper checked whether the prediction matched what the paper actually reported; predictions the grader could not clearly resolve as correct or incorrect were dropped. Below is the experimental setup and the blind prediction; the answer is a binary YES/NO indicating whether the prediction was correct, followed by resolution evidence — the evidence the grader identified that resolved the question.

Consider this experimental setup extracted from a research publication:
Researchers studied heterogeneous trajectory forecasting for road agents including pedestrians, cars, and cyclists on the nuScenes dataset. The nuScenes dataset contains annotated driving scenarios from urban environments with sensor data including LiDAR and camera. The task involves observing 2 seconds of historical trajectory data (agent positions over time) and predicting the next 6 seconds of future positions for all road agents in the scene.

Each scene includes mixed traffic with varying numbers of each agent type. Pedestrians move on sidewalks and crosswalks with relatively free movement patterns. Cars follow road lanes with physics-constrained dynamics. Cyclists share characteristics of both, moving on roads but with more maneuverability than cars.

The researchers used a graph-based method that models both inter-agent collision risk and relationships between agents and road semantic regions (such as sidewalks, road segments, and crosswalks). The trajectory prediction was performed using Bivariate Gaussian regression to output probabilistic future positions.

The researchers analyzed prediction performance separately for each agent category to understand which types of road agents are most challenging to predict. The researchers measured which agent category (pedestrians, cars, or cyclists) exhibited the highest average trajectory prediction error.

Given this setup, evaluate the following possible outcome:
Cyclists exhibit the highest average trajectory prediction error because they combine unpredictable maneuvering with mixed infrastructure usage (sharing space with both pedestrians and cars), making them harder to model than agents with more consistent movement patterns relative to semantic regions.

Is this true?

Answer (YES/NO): NO